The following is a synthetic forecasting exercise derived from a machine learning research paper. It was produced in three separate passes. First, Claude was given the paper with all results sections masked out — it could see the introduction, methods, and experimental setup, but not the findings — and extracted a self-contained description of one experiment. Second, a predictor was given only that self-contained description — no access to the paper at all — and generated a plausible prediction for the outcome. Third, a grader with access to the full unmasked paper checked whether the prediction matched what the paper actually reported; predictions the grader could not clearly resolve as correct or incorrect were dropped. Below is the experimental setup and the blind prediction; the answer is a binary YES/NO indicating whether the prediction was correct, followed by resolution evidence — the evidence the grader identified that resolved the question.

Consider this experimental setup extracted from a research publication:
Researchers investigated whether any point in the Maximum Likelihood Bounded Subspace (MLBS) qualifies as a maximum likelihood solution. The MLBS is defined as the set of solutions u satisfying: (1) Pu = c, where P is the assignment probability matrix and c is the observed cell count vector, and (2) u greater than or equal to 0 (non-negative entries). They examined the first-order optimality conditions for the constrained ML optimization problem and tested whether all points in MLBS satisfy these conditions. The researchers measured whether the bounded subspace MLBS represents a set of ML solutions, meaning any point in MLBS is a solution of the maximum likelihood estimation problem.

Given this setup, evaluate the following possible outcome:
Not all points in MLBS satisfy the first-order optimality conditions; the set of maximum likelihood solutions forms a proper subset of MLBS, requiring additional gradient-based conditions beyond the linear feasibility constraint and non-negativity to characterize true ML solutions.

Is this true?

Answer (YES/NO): NO